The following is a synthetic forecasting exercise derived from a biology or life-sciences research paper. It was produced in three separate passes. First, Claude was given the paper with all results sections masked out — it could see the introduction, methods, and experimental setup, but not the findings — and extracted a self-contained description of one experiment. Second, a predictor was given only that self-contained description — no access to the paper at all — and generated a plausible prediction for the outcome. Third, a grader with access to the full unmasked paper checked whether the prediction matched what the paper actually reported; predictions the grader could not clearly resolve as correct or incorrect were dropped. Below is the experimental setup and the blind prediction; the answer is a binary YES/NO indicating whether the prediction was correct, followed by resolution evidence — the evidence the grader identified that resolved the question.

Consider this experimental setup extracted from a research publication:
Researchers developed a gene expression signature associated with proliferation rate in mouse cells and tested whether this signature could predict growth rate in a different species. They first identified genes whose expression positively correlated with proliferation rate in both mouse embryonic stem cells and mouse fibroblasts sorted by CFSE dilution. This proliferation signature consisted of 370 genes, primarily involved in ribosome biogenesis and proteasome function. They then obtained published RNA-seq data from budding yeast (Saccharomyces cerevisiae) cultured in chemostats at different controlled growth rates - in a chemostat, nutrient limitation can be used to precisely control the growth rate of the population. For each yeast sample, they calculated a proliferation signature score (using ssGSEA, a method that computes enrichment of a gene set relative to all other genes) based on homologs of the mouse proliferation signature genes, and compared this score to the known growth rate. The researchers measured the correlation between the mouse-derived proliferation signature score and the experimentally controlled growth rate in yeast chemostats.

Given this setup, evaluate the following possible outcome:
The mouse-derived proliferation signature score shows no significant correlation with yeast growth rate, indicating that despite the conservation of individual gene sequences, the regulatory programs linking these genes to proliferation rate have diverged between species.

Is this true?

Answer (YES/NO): NO